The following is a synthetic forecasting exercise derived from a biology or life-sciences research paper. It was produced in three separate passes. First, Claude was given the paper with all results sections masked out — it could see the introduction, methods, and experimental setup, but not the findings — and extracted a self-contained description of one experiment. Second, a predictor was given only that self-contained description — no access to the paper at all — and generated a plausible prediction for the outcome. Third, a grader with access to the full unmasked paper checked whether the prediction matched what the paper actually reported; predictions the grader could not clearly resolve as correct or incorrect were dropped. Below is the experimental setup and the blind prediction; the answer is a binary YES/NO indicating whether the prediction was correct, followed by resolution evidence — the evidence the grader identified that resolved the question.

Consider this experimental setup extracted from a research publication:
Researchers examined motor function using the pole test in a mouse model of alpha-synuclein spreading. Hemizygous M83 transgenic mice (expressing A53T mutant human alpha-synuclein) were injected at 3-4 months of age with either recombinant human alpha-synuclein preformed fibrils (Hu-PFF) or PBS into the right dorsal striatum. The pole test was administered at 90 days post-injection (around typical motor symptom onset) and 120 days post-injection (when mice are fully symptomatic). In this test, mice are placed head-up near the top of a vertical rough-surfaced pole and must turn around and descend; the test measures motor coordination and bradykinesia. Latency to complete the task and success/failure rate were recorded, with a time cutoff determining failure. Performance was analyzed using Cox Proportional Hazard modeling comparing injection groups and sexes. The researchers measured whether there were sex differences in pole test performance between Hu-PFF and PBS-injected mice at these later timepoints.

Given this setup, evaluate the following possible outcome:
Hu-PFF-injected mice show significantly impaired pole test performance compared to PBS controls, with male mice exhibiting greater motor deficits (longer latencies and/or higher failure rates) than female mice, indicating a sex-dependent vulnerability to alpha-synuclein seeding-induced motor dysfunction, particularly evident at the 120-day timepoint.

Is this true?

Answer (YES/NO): NO